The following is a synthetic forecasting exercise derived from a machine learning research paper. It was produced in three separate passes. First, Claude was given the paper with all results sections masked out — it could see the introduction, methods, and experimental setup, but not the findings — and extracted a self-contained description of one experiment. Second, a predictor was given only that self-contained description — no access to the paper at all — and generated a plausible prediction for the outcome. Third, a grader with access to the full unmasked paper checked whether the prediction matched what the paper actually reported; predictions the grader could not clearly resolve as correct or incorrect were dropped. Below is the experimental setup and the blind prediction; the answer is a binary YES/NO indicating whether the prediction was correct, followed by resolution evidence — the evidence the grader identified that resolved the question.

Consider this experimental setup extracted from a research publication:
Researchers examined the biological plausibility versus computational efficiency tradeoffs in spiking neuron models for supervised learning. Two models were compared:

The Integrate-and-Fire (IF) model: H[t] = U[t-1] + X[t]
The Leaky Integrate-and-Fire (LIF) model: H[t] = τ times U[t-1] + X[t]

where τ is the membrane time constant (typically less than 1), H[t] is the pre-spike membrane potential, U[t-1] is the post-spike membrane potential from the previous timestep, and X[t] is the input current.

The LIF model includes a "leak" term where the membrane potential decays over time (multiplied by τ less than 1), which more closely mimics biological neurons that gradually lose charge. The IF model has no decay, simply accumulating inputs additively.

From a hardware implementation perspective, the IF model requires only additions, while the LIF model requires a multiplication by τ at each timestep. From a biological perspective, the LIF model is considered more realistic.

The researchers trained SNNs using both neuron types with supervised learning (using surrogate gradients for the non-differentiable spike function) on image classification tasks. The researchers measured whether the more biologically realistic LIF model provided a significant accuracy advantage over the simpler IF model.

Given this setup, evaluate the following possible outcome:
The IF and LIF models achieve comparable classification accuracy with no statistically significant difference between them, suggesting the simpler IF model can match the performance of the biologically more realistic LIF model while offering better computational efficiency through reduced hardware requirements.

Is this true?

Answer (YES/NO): YES